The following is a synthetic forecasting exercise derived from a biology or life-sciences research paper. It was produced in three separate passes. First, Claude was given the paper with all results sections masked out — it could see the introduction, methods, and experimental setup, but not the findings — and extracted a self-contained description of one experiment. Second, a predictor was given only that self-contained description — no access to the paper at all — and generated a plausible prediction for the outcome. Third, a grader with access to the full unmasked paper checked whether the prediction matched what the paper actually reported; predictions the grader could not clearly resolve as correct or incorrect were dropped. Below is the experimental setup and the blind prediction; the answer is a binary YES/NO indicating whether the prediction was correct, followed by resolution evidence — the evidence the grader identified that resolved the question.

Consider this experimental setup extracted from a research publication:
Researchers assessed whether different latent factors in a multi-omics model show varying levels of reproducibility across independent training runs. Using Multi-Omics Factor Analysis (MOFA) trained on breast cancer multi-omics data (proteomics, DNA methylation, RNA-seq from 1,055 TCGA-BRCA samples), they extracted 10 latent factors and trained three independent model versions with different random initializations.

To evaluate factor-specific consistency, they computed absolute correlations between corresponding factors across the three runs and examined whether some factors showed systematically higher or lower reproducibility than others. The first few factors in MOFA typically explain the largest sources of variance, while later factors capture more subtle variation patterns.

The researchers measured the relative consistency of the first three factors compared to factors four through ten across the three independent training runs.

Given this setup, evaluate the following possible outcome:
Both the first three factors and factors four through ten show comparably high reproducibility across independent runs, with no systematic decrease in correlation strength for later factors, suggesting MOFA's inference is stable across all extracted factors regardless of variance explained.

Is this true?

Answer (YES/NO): NO